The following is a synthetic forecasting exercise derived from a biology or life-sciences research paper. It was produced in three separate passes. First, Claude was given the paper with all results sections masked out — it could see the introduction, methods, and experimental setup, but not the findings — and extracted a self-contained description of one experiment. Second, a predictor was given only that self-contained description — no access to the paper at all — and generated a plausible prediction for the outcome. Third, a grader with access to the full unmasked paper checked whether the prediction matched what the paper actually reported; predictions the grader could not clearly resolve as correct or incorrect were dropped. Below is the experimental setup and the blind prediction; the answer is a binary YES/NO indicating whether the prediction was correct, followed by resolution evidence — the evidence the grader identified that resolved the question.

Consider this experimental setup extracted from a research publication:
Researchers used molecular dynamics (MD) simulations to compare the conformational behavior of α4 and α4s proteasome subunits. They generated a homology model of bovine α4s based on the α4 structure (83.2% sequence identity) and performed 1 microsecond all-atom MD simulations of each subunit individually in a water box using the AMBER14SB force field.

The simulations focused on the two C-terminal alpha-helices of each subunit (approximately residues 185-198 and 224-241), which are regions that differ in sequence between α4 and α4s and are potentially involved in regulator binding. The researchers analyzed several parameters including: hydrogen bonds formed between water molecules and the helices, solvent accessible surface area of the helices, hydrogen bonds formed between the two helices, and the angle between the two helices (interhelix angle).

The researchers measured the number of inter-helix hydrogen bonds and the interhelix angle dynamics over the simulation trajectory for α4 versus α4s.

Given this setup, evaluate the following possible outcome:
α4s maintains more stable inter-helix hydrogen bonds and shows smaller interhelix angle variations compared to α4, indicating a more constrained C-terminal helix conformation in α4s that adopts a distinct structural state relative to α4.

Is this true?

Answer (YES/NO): NO